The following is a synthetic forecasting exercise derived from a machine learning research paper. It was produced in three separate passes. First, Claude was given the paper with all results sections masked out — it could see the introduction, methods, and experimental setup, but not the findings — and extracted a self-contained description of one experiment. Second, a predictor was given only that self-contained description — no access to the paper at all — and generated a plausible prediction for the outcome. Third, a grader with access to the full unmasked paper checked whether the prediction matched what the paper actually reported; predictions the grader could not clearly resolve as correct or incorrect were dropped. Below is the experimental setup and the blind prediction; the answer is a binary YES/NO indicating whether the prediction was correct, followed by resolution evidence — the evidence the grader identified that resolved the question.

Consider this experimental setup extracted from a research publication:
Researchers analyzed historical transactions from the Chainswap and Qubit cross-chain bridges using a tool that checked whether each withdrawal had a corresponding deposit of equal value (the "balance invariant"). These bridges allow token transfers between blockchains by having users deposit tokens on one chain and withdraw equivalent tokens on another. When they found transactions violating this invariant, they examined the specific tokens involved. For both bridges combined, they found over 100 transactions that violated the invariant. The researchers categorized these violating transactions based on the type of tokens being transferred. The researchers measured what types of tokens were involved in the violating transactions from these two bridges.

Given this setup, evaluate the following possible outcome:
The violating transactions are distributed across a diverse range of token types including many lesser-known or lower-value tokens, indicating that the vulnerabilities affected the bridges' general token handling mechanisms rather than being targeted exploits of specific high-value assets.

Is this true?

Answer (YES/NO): NO